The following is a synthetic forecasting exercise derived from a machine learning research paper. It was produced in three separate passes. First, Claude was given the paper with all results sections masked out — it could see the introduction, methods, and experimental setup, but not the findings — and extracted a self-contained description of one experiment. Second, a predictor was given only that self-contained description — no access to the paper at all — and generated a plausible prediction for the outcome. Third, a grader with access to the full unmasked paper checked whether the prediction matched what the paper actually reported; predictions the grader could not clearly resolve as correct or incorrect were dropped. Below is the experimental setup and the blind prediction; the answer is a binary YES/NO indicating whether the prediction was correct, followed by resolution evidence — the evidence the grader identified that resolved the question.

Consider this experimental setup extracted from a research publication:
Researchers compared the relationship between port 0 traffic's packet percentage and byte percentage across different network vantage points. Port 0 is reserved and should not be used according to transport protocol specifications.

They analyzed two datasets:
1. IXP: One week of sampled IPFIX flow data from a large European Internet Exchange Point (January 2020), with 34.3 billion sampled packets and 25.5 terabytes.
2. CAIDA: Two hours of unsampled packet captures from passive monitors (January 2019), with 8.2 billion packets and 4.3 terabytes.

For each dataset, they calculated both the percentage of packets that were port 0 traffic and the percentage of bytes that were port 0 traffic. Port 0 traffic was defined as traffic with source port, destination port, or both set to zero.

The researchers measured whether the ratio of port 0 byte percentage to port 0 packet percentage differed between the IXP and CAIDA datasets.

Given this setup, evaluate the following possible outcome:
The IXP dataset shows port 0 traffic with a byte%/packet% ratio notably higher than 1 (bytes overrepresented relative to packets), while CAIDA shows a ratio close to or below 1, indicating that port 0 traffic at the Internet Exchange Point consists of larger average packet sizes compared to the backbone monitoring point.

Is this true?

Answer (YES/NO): NO